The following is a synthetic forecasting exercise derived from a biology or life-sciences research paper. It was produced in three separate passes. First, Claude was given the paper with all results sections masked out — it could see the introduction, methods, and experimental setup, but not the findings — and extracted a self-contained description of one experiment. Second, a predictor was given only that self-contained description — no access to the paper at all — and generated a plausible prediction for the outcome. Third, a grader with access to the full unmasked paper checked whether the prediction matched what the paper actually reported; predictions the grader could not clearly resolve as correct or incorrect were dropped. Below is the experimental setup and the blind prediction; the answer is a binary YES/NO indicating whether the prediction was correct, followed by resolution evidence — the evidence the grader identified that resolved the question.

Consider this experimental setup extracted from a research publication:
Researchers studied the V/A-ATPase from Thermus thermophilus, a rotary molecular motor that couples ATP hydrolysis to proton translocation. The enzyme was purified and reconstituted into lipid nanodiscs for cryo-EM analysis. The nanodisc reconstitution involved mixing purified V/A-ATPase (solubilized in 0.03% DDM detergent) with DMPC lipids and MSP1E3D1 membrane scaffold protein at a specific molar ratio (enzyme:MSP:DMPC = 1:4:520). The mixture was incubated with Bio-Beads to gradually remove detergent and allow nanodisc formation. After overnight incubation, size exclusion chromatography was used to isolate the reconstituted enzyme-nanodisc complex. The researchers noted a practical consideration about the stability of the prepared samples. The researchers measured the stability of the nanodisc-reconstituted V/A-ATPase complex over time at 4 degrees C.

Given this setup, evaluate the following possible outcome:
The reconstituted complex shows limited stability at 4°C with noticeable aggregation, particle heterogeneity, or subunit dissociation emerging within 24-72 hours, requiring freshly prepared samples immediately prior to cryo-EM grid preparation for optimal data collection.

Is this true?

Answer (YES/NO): NO